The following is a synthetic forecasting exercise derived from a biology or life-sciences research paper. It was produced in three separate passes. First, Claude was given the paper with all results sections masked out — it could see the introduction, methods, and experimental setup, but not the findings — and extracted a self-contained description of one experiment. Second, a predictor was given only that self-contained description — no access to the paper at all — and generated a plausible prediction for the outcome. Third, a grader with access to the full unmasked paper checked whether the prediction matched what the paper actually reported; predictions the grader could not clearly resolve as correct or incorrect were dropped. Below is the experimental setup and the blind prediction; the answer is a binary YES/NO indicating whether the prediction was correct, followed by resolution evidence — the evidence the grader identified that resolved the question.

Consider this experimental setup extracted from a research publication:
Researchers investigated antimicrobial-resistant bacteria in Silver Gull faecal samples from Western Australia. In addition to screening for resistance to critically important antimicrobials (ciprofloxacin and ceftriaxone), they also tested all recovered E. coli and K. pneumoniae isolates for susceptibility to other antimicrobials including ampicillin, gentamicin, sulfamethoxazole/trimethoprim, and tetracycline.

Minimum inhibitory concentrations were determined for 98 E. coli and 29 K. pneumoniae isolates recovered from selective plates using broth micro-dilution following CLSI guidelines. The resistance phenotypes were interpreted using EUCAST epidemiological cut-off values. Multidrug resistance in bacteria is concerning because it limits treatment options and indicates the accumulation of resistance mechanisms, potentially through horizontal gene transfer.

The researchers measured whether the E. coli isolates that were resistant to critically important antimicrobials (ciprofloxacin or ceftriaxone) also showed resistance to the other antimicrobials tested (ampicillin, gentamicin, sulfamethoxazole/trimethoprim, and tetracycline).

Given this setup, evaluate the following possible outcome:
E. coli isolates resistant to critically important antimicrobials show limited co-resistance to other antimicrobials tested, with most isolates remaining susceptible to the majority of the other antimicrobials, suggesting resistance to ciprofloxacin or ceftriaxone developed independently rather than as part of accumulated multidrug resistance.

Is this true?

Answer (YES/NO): NO